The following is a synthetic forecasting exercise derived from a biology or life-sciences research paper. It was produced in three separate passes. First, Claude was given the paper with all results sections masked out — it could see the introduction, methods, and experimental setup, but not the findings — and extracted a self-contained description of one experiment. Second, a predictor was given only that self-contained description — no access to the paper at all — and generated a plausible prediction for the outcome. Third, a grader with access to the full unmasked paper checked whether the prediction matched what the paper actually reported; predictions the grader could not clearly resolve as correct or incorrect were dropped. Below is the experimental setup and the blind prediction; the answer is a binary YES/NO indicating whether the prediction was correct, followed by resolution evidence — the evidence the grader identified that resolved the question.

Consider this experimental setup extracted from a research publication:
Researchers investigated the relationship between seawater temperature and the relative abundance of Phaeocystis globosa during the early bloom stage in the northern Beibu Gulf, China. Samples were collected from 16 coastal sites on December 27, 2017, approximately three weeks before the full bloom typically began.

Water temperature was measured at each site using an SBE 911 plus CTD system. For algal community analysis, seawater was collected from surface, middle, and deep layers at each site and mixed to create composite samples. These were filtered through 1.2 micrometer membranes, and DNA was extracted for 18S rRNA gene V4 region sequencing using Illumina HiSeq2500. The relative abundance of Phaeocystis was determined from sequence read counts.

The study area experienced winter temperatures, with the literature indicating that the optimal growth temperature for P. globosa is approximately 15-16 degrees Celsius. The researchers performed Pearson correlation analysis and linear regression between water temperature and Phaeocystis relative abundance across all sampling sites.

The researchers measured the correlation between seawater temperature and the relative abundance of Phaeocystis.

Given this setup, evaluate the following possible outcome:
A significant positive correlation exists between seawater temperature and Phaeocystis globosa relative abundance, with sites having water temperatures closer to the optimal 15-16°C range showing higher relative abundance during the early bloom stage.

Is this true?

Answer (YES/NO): NO